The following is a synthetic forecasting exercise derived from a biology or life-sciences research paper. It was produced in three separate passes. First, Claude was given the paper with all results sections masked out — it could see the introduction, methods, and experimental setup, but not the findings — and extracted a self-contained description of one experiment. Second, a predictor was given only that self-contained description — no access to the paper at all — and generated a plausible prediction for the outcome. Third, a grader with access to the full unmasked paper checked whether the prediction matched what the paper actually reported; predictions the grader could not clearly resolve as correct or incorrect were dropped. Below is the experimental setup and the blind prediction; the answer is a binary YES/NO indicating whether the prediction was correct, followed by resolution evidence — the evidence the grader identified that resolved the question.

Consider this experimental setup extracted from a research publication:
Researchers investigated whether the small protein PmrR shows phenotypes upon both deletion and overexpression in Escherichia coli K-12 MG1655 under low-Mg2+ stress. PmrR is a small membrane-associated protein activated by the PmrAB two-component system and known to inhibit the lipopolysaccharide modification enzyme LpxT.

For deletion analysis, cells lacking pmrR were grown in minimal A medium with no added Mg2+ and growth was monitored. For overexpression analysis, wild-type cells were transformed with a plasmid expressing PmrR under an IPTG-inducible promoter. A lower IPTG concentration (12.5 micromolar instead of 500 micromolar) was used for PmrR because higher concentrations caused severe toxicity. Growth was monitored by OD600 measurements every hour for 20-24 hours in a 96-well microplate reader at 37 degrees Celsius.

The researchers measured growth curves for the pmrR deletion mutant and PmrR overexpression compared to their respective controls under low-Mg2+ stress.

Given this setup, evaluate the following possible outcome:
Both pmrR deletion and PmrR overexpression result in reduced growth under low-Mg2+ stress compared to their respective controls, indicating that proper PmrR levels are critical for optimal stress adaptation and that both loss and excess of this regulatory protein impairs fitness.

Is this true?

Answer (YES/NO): YES